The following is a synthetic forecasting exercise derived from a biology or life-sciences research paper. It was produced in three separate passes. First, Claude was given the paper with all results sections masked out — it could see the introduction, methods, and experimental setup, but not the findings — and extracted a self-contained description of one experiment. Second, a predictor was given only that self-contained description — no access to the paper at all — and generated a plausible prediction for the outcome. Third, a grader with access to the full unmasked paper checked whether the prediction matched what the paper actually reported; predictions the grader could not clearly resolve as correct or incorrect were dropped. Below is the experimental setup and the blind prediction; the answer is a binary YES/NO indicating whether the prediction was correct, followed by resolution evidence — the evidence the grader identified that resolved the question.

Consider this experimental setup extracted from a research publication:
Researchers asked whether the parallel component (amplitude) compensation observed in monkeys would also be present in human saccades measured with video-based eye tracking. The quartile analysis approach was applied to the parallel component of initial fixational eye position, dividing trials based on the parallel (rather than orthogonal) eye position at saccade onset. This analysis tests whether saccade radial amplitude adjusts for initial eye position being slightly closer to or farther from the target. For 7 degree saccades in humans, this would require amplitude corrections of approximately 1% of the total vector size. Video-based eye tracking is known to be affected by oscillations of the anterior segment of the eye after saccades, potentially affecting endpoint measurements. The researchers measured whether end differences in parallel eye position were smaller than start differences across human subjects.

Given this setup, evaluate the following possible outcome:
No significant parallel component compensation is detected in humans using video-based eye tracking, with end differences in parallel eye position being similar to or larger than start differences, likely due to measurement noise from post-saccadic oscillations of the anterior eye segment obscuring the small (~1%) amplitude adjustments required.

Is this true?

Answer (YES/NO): YES